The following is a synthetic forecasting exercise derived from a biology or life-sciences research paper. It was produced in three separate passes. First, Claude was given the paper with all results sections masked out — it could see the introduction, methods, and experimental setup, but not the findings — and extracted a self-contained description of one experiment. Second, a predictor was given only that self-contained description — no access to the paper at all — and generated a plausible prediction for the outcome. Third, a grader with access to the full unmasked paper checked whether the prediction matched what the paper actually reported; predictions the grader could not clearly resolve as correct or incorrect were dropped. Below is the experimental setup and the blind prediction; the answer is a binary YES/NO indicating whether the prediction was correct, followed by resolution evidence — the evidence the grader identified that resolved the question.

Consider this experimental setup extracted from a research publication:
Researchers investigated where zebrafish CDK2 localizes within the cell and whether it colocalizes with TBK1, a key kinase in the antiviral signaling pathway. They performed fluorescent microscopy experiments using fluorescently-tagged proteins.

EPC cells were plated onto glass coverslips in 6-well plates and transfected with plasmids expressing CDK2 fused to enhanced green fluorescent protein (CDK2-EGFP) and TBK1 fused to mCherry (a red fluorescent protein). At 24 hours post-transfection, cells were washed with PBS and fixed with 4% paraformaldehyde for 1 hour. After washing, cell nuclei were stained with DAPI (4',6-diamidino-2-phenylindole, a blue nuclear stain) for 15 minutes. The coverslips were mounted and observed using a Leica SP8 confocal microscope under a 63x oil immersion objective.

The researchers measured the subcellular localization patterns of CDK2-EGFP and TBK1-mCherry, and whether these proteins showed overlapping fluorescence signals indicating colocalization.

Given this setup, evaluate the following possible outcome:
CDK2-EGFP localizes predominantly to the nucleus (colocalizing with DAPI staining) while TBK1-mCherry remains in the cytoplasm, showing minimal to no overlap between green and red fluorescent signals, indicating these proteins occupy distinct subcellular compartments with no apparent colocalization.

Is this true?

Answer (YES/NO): NO